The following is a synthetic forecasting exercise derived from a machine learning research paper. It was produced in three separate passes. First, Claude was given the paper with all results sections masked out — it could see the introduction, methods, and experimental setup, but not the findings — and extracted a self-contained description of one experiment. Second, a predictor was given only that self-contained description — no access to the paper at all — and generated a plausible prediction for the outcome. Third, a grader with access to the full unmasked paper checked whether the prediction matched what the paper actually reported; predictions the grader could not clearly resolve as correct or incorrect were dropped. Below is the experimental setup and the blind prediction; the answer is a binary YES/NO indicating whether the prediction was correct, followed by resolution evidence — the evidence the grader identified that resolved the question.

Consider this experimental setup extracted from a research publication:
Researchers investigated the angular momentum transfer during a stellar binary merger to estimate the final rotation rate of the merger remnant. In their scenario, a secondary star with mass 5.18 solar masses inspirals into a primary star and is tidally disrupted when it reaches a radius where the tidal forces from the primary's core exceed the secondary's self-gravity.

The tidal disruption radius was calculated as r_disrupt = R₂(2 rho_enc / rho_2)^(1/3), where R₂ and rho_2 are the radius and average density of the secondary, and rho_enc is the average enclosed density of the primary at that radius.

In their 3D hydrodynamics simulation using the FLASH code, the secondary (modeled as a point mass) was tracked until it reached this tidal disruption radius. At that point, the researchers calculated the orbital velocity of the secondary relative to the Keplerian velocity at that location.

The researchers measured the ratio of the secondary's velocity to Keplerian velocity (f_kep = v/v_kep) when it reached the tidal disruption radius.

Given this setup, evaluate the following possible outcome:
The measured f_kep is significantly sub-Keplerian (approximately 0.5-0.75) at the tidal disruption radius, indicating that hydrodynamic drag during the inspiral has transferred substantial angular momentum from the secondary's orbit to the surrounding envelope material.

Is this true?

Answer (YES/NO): YES